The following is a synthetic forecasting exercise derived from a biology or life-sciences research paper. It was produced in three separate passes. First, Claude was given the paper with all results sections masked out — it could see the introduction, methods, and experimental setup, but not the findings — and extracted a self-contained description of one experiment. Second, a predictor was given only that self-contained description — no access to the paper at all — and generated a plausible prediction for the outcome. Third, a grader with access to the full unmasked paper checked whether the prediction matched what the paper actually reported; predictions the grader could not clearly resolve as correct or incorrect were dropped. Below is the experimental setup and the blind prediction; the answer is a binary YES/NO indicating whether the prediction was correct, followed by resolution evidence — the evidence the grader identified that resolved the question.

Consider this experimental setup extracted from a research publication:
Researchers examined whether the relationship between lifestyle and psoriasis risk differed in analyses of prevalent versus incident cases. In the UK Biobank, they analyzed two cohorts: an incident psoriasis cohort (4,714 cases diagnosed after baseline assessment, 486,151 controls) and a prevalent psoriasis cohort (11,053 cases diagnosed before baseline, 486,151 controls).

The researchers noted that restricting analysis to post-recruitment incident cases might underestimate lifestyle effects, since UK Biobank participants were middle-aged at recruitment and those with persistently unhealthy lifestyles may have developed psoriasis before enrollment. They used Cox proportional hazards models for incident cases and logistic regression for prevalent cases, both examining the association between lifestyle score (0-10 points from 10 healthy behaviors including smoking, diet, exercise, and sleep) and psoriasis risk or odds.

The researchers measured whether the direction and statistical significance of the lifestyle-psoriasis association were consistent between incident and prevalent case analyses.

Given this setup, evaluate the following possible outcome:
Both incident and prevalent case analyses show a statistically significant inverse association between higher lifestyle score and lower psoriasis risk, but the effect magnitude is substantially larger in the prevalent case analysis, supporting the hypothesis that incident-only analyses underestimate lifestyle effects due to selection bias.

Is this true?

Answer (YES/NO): NO